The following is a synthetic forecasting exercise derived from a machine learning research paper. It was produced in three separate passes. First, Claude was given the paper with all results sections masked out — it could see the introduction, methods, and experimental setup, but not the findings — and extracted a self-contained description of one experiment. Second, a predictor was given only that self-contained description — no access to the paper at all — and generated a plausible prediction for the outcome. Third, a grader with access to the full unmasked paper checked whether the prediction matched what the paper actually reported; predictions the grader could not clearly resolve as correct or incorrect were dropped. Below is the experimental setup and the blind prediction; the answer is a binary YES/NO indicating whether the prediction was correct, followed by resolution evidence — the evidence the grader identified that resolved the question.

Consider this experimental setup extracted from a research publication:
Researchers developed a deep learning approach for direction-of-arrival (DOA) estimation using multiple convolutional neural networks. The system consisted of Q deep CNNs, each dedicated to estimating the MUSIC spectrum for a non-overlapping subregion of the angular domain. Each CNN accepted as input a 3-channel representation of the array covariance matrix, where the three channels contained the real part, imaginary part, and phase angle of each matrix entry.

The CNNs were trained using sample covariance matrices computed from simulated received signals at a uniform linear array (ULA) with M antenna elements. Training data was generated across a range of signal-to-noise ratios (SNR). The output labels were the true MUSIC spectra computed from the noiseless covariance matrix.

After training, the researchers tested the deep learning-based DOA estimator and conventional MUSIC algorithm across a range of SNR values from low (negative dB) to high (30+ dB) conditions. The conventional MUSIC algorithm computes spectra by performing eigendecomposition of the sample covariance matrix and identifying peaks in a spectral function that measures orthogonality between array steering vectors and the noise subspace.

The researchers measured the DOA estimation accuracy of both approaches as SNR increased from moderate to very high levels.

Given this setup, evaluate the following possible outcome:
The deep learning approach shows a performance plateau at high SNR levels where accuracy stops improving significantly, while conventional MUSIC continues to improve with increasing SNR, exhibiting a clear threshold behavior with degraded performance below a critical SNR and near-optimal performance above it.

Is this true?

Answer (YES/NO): NO